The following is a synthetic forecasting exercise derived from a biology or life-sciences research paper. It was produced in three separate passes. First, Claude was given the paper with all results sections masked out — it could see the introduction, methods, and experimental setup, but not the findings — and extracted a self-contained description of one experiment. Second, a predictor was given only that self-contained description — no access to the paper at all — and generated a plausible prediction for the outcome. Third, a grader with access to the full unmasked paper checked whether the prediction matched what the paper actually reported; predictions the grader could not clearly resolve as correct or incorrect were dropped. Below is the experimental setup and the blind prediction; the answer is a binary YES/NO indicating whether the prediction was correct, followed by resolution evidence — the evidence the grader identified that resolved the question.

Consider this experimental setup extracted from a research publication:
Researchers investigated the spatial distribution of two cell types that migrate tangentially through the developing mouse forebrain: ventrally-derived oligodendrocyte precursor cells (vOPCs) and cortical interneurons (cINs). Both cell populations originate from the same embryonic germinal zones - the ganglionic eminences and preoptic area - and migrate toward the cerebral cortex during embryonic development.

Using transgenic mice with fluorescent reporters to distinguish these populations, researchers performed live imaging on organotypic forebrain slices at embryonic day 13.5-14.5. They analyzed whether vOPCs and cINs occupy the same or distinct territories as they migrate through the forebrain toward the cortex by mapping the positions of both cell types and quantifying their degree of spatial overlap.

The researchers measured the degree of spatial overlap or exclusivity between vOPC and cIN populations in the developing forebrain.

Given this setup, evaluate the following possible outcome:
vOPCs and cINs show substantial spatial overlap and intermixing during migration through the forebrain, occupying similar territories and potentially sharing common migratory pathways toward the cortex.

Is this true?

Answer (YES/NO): NO